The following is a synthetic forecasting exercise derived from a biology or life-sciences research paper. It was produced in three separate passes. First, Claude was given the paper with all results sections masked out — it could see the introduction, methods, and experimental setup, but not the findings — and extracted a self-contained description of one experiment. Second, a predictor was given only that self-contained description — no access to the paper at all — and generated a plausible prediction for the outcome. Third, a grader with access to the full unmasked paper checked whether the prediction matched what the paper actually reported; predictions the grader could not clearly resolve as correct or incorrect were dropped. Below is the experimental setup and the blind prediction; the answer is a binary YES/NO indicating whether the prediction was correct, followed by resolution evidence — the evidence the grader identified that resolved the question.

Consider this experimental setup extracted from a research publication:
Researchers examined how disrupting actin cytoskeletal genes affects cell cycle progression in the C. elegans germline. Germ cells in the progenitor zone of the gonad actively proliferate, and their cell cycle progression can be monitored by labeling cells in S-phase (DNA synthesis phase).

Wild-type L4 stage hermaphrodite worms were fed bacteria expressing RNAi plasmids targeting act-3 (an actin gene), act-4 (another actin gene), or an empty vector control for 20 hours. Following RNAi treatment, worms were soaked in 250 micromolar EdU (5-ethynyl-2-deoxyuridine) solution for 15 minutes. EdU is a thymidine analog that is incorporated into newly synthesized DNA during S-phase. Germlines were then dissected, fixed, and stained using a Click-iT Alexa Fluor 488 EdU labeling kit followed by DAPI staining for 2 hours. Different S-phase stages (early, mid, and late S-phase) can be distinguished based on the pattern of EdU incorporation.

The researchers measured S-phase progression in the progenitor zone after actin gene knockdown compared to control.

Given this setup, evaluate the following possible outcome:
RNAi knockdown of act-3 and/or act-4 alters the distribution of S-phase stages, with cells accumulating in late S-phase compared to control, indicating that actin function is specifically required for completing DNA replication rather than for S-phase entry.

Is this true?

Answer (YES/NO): NO